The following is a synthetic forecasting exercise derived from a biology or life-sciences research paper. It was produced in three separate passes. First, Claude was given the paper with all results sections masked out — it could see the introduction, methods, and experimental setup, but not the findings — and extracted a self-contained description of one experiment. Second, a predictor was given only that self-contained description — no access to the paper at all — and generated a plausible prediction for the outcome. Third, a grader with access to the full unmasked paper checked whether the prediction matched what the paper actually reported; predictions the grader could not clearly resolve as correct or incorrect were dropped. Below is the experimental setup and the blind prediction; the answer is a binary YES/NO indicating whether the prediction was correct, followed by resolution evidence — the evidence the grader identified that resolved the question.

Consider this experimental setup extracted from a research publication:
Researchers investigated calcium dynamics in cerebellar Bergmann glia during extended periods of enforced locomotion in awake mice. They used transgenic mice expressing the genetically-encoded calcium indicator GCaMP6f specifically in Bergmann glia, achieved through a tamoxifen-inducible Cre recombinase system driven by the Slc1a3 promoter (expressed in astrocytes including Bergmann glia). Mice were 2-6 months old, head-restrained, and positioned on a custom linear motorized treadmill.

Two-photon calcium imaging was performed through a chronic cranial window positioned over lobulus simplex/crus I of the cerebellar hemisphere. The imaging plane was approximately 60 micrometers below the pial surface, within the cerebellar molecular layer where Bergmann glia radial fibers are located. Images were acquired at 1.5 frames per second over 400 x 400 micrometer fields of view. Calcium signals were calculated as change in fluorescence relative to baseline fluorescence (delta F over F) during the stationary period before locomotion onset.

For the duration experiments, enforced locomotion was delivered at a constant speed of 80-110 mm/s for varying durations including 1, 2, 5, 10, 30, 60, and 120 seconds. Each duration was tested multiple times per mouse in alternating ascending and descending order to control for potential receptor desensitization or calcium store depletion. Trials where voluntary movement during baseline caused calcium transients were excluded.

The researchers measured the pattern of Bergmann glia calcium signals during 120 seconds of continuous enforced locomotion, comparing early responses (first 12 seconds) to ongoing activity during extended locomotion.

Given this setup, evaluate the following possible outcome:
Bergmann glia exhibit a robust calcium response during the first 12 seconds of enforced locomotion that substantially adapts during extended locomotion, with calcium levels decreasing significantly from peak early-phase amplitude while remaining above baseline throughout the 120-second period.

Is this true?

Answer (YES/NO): YES